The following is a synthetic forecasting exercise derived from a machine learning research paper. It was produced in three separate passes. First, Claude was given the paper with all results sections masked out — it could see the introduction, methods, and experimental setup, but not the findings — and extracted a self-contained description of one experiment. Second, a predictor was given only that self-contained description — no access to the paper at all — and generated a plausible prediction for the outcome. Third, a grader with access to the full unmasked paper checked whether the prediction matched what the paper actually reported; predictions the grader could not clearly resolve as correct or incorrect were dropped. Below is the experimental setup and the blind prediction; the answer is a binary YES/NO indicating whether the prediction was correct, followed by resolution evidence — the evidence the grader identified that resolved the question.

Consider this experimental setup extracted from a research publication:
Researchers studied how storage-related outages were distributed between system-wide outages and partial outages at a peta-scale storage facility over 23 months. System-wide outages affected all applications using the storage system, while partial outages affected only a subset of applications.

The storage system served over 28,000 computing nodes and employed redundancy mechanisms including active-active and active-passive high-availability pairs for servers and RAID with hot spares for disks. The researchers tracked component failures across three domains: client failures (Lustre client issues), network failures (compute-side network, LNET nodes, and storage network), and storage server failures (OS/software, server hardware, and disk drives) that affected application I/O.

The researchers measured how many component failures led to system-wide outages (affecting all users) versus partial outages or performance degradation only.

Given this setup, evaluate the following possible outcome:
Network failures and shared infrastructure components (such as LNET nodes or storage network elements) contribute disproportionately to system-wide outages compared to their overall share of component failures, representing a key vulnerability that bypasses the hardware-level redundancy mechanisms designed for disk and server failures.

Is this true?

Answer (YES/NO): NO